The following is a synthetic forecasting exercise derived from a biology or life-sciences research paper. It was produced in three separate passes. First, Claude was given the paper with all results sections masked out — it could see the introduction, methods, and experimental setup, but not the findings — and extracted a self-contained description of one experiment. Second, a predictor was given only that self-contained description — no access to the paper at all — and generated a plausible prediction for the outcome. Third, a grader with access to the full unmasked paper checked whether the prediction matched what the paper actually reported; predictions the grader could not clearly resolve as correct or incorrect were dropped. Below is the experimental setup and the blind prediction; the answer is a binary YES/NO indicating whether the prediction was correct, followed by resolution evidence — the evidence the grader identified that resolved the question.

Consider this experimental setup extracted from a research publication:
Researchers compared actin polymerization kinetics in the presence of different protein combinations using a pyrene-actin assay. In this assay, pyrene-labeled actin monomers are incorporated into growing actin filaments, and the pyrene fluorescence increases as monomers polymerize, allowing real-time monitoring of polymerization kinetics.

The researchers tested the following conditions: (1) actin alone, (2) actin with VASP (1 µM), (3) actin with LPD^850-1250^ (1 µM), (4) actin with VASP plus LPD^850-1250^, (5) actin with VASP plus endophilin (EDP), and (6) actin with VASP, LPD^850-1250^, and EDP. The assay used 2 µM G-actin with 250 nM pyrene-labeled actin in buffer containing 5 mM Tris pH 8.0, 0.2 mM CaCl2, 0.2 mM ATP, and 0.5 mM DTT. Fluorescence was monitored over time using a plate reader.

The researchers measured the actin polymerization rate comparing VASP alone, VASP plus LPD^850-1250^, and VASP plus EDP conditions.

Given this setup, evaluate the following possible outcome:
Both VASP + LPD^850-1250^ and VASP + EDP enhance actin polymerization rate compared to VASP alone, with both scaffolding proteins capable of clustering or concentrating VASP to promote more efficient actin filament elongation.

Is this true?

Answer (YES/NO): NO